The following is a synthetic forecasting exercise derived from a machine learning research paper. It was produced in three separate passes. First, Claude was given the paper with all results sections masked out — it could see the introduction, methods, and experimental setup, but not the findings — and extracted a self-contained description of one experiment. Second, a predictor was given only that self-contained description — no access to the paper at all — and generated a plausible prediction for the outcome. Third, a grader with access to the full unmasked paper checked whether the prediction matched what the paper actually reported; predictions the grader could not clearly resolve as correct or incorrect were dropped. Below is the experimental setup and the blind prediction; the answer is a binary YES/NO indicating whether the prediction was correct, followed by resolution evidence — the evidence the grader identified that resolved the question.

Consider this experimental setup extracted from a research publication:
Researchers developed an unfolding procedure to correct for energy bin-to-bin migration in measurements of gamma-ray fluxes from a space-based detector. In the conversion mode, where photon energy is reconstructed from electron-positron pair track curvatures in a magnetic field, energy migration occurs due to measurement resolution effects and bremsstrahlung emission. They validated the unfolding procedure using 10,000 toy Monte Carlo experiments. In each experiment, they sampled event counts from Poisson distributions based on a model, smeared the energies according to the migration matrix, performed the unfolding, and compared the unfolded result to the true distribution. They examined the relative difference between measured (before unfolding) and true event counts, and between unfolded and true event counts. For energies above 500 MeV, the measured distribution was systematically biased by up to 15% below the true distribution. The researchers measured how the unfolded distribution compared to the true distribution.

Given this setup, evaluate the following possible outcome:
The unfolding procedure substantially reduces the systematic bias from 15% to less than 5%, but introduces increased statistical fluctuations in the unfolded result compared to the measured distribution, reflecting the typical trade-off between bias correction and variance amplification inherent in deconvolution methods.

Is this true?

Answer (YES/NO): NO